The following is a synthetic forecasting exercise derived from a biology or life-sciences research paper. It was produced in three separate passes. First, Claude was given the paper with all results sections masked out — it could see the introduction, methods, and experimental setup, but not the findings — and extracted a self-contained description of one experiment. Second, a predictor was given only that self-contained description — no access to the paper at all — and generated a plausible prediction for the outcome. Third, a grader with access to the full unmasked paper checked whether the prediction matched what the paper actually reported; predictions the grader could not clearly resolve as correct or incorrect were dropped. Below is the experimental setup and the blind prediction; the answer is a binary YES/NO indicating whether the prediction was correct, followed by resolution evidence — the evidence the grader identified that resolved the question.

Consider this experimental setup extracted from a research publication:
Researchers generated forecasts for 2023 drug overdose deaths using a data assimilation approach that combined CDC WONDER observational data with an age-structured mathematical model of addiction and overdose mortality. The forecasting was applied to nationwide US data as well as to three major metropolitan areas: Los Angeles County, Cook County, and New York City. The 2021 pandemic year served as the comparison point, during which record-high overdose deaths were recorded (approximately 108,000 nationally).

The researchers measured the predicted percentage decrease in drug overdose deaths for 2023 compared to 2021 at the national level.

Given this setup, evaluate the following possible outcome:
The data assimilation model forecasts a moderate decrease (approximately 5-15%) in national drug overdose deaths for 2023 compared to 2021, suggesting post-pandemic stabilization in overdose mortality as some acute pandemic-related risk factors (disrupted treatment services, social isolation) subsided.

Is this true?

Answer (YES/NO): NO